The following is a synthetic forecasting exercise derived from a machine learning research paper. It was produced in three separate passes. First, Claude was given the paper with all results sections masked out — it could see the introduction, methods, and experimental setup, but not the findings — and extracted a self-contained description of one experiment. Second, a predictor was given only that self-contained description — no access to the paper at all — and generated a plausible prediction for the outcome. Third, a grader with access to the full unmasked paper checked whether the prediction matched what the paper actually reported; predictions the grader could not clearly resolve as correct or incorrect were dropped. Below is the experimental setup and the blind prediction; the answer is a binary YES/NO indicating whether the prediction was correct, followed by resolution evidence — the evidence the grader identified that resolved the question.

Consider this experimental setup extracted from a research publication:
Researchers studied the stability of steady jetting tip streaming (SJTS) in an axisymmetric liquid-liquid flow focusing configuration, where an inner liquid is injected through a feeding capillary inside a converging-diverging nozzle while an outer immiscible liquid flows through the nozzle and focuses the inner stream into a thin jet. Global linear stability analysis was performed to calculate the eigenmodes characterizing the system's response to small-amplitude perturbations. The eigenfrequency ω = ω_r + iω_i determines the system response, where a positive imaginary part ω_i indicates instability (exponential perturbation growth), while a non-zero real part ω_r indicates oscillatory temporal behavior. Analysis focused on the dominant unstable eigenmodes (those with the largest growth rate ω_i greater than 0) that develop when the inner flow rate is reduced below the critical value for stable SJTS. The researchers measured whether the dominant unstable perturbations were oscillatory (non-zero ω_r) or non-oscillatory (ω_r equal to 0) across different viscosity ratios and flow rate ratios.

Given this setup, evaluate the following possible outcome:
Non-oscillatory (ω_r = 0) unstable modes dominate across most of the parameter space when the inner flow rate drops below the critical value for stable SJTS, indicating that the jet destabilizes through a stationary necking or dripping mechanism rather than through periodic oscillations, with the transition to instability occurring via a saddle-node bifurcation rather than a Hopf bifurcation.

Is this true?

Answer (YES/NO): NO